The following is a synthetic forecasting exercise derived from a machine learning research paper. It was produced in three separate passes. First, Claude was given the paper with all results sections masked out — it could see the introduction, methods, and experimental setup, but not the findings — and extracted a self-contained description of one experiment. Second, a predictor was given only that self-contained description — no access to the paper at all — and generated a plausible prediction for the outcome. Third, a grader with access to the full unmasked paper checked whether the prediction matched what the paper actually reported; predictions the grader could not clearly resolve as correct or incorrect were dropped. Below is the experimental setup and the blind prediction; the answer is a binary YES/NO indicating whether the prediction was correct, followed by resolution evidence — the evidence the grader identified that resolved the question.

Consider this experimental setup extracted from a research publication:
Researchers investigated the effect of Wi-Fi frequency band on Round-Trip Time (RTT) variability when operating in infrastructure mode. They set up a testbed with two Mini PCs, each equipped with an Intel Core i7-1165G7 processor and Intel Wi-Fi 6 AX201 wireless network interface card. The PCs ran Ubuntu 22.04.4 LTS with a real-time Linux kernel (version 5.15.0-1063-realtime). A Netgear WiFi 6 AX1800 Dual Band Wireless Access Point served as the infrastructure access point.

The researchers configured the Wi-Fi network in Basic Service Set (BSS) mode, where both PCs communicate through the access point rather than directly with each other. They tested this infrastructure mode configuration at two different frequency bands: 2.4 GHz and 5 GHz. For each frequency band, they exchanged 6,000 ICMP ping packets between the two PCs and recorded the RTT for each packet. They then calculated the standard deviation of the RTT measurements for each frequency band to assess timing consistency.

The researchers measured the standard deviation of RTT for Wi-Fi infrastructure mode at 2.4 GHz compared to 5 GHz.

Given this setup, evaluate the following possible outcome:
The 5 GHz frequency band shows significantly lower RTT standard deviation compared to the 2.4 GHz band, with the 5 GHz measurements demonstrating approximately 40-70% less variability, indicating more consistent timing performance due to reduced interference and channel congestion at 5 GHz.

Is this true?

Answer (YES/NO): YES